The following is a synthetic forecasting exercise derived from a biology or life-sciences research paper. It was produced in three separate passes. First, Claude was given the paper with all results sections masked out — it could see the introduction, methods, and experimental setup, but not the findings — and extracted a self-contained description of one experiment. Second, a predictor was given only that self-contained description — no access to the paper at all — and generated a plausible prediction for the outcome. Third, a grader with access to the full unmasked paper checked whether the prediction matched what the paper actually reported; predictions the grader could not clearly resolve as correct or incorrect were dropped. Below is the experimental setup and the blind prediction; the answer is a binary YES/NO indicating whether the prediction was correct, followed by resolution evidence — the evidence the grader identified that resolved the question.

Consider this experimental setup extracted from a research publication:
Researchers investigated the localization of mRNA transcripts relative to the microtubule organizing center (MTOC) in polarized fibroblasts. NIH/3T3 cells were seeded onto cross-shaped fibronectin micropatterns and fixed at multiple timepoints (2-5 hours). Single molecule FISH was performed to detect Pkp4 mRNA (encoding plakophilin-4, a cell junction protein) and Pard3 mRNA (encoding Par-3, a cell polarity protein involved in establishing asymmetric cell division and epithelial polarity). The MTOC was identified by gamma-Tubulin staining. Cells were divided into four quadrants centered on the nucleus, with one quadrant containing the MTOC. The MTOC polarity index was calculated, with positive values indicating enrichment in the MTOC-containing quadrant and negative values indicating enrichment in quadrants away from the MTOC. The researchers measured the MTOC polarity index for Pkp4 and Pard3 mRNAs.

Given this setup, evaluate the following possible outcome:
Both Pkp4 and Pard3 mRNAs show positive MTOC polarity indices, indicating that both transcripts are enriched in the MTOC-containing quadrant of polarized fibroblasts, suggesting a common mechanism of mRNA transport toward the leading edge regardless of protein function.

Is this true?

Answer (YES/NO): YES